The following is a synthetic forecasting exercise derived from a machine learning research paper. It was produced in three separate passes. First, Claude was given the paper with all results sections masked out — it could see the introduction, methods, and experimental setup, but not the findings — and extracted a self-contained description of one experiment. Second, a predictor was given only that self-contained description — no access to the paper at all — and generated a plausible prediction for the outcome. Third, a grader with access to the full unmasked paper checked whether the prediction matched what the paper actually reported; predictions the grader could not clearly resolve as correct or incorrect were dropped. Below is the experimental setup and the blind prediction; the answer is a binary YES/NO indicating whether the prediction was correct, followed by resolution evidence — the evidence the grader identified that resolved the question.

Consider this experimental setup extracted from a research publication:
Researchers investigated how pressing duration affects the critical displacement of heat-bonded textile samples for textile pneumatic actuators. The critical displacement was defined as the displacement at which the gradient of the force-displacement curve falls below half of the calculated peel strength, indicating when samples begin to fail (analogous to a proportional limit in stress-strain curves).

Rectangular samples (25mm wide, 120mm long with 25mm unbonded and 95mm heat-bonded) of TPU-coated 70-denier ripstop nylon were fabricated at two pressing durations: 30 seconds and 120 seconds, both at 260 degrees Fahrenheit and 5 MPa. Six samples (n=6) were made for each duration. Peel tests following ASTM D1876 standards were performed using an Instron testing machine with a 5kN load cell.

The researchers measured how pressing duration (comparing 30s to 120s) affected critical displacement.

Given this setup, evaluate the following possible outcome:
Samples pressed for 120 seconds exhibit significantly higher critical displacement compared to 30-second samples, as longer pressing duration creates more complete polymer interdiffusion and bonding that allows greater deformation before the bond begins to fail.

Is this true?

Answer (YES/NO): NO